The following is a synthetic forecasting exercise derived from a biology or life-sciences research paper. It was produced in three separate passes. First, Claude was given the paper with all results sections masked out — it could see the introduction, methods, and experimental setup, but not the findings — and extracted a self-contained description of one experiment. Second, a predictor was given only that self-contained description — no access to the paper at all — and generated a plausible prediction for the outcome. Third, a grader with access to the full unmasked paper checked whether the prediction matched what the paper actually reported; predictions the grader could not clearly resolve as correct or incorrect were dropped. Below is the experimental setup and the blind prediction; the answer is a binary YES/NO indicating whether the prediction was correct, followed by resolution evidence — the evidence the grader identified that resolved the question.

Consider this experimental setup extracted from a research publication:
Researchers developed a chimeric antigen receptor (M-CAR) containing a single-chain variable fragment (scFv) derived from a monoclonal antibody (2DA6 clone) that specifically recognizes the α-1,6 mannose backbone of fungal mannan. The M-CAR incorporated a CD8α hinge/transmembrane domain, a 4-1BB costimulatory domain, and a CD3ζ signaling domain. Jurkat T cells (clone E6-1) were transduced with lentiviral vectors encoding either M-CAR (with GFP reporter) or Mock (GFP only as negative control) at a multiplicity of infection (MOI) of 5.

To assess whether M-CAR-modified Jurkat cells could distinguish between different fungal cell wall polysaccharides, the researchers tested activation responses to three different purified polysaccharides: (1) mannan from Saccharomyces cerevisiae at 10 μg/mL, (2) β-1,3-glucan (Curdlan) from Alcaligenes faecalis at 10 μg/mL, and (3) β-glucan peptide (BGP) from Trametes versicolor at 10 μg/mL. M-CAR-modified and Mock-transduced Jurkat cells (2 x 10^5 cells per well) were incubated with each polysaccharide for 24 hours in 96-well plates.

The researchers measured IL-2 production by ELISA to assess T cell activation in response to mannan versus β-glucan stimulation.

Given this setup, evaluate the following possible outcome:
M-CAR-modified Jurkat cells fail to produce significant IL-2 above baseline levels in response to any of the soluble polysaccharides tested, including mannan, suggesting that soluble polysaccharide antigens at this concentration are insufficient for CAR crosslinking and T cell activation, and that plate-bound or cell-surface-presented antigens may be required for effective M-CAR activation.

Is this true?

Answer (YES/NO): NO